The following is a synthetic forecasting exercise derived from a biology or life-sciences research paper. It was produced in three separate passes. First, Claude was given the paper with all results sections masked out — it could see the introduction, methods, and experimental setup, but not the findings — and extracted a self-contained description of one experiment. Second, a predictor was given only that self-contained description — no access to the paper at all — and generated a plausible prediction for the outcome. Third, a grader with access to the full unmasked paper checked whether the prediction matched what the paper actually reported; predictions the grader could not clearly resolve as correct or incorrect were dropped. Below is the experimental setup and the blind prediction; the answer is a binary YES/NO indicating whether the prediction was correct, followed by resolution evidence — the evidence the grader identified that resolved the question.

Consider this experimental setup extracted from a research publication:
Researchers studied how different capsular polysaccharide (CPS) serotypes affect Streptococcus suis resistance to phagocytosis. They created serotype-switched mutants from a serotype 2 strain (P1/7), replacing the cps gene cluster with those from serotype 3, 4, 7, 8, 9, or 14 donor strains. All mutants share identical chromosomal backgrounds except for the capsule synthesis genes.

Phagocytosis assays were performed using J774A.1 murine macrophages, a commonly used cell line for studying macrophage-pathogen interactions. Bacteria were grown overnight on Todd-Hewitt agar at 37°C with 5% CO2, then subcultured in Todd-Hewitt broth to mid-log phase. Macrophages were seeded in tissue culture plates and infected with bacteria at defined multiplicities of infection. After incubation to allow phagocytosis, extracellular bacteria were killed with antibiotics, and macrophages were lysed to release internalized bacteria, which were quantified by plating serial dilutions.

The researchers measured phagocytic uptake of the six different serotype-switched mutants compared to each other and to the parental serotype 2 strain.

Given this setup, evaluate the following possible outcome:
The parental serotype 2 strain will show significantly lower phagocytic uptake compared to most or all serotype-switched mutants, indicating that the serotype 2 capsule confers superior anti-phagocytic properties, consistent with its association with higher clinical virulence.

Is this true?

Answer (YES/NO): NO